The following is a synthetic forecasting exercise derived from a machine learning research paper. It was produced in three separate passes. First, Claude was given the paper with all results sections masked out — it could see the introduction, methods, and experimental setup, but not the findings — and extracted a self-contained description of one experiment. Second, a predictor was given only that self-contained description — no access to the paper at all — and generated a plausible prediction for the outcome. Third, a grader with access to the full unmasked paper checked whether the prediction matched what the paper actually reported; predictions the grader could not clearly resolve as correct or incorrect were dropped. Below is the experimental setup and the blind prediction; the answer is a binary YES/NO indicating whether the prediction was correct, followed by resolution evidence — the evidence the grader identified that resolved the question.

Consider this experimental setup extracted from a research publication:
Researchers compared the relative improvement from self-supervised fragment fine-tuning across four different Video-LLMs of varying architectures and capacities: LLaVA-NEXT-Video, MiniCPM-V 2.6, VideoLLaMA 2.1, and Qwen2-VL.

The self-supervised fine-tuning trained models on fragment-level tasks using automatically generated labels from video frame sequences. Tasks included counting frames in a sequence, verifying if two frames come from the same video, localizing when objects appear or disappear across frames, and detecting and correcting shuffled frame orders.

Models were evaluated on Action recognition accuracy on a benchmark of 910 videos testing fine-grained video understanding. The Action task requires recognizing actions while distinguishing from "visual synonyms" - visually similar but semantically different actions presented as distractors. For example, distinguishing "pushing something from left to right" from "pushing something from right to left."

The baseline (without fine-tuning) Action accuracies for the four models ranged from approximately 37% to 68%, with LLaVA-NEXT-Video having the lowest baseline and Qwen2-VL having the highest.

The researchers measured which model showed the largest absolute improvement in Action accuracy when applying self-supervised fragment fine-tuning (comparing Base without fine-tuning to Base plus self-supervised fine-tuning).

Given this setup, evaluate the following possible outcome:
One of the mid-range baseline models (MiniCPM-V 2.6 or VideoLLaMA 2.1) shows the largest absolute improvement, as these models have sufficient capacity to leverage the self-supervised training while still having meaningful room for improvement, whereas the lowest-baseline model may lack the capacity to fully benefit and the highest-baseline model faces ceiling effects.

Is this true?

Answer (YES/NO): YES